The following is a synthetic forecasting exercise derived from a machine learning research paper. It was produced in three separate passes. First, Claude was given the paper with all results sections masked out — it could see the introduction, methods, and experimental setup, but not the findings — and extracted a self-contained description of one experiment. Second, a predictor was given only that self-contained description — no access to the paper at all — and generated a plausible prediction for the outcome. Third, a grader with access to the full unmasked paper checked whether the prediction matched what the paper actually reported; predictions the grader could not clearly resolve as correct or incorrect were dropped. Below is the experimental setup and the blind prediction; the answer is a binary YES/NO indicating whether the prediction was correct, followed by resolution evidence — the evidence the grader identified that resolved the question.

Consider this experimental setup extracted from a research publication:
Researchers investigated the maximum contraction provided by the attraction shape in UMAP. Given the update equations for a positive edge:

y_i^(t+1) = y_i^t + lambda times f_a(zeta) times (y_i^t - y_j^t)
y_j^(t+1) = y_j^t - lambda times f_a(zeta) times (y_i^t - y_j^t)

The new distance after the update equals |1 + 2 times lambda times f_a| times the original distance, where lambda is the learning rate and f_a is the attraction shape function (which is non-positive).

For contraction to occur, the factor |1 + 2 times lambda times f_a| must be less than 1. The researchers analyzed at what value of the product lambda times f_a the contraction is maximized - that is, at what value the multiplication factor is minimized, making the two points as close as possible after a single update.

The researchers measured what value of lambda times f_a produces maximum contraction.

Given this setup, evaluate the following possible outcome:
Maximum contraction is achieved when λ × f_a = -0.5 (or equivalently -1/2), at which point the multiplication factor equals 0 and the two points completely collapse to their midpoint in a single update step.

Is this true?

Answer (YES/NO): YES